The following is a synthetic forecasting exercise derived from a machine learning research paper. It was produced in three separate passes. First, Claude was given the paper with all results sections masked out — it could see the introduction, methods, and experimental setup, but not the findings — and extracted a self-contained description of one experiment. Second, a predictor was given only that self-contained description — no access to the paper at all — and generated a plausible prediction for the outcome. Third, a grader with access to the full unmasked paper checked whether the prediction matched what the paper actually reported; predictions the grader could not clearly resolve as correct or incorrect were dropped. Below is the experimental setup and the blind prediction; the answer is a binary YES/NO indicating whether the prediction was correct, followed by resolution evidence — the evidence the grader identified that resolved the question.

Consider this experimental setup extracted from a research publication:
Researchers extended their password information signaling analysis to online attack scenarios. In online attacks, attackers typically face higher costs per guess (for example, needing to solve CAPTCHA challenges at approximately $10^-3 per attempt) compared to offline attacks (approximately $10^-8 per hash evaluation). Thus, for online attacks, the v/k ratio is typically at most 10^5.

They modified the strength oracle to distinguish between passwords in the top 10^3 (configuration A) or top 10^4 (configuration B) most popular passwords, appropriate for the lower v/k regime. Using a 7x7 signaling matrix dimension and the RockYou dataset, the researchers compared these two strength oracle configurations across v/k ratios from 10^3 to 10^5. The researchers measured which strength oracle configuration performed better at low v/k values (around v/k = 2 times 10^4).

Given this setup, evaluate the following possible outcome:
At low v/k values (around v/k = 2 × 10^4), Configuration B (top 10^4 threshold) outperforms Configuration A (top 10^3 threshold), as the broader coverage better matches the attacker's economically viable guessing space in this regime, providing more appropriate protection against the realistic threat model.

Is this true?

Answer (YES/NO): NO